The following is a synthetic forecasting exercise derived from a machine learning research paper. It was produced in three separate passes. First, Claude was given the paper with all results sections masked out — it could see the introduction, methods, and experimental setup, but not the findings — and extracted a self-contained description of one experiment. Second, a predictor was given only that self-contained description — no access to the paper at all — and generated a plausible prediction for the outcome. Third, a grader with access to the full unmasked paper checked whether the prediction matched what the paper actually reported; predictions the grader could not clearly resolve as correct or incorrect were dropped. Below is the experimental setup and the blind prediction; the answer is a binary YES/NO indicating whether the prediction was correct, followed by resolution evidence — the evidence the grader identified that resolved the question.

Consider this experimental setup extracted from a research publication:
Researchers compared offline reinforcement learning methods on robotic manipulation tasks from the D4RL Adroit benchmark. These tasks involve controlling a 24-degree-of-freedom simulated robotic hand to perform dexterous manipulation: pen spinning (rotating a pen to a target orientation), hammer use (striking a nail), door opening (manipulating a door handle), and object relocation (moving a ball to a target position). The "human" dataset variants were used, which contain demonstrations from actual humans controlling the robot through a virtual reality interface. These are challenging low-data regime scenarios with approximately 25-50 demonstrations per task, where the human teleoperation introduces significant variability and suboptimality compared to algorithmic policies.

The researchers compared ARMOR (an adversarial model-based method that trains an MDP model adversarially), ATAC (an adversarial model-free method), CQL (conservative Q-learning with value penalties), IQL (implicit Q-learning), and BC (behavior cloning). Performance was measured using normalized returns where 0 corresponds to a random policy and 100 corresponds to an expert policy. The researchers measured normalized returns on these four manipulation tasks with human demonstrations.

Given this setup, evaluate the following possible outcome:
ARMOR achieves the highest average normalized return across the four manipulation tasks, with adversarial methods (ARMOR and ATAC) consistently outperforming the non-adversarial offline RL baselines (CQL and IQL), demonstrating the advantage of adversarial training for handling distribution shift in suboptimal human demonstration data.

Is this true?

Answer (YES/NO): NO